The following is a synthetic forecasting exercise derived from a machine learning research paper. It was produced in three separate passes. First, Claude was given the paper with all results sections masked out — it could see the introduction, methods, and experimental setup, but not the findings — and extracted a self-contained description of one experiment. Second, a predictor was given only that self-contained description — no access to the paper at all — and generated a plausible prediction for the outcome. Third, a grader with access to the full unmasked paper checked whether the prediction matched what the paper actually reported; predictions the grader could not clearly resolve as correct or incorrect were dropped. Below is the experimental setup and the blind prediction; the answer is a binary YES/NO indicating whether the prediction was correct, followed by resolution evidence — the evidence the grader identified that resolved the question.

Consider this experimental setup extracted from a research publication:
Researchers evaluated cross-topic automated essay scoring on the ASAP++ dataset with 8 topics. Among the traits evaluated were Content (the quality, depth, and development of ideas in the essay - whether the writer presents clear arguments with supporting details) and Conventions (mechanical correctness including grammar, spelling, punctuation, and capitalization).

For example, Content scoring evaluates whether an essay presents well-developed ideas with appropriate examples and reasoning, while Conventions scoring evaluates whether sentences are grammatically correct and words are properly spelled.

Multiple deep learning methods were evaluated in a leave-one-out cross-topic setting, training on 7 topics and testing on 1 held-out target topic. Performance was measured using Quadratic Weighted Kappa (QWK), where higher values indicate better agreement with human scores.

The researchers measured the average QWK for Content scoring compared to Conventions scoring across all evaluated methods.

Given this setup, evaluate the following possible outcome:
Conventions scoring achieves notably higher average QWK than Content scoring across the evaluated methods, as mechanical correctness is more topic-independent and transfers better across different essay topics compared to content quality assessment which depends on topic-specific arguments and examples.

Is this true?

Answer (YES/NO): NO